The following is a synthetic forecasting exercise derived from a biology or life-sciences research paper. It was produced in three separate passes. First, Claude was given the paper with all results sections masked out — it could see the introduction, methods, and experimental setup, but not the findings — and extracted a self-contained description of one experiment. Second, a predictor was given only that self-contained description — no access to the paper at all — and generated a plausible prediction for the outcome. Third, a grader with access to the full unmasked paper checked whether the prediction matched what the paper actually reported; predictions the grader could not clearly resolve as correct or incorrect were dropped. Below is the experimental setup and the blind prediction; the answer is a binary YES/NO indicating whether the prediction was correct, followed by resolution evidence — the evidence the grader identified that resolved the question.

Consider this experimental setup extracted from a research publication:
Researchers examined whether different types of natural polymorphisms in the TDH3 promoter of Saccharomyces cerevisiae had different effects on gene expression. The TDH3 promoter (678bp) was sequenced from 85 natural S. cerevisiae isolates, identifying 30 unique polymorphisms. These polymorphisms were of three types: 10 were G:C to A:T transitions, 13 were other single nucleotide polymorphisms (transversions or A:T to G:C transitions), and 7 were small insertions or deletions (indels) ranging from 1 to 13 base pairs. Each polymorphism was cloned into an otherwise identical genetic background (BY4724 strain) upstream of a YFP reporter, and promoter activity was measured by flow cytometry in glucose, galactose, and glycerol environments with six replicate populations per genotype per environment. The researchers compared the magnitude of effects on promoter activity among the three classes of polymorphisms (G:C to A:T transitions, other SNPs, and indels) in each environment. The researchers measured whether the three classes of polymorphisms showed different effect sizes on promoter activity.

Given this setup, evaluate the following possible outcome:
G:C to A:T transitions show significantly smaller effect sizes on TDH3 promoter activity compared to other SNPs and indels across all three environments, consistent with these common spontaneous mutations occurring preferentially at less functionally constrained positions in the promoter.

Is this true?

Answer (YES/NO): NO